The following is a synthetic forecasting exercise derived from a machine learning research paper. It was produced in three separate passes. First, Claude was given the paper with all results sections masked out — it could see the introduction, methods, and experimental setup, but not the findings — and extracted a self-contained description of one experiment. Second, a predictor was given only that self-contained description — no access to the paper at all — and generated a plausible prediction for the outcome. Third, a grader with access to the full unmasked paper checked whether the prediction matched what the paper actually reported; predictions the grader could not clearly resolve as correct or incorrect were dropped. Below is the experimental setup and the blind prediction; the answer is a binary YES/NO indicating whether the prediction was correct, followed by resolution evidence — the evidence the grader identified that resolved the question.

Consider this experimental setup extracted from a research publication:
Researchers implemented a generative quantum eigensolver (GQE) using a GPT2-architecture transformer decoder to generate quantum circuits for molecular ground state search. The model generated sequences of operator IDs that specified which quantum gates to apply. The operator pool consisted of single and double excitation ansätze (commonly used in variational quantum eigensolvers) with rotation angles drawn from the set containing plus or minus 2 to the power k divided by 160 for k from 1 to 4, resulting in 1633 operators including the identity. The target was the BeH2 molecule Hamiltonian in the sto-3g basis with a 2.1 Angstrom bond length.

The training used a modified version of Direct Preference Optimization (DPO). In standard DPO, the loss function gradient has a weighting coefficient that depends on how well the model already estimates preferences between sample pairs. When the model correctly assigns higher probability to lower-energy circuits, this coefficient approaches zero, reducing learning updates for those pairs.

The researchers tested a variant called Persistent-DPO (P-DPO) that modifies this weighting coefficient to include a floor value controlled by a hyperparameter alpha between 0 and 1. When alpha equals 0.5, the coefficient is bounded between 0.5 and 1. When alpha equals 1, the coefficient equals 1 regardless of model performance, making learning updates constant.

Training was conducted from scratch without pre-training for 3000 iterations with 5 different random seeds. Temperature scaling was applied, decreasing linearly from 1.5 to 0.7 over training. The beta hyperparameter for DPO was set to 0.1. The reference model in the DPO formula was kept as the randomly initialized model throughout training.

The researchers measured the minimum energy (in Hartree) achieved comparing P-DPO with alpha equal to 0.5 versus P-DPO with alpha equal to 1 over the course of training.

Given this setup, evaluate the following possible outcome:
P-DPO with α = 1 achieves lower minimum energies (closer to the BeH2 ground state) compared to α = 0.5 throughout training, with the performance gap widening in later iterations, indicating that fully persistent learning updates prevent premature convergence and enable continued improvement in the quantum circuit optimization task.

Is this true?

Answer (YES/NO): NO